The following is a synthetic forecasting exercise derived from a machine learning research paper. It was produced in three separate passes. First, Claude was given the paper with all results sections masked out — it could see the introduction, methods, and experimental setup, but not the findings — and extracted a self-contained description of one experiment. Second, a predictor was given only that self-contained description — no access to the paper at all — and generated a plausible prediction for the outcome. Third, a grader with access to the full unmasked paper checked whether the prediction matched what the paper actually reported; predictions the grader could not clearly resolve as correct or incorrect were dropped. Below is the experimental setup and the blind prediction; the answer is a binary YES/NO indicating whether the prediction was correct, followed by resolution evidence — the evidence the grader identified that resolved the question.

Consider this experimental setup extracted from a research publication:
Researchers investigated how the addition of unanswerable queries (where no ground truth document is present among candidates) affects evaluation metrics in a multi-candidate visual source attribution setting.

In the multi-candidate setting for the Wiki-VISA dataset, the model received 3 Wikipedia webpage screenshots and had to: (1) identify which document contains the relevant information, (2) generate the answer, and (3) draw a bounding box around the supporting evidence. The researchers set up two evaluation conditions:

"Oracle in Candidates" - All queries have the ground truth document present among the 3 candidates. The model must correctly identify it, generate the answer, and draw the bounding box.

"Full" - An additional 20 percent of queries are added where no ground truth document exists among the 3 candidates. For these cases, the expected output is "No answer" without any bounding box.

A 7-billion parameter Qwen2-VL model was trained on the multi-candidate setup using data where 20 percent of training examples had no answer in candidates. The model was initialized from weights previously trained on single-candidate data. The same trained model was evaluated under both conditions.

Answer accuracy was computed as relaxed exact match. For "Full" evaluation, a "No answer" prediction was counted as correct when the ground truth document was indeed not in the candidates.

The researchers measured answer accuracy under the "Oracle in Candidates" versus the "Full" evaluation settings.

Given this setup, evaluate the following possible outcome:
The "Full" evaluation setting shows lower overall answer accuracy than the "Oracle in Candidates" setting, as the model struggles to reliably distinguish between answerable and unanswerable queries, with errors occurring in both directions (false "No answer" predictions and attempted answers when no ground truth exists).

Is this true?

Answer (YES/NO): NO